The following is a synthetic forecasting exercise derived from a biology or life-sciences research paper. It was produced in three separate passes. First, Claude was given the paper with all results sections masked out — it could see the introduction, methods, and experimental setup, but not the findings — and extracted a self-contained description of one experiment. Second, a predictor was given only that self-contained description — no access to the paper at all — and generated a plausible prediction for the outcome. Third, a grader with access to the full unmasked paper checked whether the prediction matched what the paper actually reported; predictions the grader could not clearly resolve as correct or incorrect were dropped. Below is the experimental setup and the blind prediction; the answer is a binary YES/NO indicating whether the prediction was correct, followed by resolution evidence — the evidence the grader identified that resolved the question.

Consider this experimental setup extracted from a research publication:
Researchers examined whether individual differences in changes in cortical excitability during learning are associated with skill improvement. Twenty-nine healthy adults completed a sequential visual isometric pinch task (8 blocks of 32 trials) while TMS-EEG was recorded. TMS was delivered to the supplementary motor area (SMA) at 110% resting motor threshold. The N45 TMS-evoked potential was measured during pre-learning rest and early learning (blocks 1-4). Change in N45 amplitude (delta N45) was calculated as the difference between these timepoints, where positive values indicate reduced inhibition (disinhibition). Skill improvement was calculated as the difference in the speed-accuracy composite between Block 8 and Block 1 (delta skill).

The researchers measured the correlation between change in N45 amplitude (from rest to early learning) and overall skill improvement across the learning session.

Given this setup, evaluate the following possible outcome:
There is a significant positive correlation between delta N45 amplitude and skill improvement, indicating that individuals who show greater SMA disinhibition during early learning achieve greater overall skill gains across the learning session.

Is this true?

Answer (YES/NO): NO